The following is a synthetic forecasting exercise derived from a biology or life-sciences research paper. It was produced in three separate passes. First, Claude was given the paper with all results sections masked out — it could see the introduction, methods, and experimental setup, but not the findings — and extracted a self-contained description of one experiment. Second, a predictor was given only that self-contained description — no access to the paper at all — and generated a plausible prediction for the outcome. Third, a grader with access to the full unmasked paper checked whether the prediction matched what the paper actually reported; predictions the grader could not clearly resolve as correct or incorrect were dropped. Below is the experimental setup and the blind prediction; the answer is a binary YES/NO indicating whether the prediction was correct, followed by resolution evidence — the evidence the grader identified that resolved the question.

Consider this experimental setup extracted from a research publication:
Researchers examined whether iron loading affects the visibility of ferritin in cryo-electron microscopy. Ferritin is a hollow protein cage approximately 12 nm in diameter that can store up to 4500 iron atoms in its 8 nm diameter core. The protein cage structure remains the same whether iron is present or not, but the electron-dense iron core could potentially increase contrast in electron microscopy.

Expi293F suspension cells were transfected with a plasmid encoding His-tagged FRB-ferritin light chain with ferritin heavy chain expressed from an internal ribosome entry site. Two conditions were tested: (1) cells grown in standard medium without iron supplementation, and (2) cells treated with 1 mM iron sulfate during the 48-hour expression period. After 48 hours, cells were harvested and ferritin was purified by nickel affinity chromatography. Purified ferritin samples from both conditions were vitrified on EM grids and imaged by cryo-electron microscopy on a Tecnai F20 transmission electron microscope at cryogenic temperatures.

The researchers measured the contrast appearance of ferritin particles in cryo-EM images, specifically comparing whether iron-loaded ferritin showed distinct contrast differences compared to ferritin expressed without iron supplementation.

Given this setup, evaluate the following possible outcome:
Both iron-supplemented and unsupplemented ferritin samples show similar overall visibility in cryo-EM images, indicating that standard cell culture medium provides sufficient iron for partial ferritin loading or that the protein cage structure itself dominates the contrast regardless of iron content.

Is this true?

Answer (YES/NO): NO